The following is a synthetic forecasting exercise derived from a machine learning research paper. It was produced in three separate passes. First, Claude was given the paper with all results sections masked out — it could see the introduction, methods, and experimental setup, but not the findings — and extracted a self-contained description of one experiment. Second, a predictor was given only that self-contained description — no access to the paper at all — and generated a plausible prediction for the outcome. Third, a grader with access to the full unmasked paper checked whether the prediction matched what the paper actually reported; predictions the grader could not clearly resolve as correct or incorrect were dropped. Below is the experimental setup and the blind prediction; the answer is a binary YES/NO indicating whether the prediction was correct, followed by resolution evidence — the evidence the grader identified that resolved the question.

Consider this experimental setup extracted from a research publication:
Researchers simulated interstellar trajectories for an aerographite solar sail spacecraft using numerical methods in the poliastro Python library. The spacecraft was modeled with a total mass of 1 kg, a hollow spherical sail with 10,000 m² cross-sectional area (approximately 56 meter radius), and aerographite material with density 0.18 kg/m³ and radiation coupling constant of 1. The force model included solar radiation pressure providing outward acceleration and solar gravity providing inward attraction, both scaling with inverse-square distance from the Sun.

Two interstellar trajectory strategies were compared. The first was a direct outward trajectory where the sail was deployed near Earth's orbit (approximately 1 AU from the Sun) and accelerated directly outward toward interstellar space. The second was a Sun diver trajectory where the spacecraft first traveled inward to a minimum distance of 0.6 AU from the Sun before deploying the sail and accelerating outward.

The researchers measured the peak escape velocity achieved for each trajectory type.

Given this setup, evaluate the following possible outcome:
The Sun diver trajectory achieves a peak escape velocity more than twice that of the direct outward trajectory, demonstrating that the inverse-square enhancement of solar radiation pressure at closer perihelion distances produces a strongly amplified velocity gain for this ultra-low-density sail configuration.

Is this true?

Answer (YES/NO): NO